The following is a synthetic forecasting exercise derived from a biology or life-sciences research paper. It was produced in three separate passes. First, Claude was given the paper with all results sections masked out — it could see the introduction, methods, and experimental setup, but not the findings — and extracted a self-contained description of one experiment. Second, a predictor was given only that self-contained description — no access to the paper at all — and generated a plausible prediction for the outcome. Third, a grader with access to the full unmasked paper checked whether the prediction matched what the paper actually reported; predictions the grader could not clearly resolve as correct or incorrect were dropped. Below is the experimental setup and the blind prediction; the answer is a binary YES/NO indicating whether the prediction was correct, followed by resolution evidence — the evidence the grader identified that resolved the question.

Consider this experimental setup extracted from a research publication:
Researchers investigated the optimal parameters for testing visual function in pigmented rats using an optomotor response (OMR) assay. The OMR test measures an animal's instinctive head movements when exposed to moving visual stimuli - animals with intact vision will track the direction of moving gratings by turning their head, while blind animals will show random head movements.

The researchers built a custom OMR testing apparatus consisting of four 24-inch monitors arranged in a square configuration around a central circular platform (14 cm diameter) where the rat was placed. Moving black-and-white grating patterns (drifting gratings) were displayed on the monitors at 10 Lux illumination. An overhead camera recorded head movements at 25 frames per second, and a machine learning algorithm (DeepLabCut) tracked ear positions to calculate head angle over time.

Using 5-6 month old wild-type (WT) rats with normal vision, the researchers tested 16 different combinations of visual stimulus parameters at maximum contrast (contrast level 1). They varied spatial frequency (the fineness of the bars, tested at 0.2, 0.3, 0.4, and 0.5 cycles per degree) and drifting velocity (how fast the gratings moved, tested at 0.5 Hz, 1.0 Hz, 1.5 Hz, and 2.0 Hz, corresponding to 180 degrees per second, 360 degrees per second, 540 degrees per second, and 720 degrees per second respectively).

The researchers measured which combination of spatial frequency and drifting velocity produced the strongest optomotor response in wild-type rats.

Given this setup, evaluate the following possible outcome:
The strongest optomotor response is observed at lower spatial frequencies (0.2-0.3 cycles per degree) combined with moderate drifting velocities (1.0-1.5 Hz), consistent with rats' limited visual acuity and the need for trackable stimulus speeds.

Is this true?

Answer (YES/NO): NO